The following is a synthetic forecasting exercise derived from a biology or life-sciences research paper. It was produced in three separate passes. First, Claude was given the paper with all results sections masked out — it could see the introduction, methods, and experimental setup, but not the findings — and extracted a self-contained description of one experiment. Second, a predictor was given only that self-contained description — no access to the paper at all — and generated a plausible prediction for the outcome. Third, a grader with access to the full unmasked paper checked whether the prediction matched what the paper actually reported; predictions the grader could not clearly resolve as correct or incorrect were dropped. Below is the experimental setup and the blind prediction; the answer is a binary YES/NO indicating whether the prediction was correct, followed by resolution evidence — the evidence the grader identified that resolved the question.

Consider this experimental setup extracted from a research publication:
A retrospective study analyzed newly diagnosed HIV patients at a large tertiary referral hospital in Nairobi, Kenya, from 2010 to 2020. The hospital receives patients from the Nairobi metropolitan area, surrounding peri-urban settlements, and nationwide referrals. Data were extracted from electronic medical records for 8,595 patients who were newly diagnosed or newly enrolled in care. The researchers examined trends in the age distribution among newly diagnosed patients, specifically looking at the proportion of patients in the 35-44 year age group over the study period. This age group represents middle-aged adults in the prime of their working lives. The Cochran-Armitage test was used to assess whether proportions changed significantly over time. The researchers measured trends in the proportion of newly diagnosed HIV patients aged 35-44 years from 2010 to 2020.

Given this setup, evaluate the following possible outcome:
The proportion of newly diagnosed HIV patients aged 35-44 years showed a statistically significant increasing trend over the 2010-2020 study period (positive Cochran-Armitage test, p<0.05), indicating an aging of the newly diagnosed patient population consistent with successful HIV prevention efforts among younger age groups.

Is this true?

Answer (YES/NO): NO